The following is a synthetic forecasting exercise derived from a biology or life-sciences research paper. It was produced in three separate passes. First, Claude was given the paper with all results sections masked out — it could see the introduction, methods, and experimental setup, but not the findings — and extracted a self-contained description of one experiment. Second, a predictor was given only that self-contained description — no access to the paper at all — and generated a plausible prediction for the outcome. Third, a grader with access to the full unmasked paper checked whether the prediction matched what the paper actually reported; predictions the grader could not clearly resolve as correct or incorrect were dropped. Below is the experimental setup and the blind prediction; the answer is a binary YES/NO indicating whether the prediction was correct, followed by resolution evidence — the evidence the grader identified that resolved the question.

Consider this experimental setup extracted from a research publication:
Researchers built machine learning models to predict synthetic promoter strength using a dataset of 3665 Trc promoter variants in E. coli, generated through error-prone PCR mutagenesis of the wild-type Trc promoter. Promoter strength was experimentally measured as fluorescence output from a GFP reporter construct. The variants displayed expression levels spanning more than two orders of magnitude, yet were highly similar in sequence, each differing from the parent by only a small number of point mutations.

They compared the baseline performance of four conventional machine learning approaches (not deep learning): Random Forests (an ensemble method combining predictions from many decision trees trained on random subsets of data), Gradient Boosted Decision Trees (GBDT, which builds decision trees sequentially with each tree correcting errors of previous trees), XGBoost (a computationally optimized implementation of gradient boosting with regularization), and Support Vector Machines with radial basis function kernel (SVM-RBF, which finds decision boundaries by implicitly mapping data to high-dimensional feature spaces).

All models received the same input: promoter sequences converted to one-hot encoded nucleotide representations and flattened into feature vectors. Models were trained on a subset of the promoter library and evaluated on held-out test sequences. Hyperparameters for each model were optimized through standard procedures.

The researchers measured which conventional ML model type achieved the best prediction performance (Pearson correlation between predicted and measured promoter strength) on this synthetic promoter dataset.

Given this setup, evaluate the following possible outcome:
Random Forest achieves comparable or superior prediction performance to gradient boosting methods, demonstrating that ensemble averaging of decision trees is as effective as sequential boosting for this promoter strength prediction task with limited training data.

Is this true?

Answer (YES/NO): YES